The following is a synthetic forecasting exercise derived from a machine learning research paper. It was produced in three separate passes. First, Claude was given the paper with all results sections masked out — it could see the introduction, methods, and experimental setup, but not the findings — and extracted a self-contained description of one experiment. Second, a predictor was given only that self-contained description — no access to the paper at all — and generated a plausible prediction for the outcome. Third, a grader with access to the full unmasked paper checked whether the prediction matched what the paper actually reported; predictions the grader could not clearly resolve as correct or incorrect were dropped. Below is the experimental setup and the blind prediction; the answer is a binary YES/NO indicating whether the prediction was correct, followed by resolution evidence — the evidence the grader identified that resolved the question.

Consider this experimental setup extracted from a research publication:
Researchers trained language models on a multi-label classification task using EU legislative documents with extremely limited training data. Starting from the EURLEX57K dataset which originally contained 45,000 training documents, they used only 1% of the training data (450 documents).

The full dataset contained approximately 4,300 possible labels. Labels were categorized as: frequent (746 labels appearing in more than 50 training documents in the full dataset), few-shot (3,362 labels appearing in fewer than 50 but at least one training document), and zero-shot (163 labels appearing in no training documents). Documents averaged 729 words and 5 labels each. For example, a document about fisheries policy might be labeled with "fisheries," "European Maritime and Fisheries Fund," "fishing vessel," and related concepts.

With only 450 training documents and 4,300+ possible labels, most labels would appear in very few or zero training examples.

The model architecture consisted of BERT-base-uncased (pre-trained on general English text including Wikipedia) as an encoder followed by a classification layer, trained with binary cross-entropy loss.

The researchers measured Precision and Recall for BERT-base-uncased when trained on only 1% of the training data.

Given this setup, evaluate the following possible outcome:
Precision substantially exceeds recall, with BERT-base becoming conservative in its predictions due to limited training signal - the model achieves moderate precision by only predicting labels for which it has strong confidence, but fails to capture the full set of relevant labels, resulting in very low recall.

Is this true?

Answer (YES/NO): NO